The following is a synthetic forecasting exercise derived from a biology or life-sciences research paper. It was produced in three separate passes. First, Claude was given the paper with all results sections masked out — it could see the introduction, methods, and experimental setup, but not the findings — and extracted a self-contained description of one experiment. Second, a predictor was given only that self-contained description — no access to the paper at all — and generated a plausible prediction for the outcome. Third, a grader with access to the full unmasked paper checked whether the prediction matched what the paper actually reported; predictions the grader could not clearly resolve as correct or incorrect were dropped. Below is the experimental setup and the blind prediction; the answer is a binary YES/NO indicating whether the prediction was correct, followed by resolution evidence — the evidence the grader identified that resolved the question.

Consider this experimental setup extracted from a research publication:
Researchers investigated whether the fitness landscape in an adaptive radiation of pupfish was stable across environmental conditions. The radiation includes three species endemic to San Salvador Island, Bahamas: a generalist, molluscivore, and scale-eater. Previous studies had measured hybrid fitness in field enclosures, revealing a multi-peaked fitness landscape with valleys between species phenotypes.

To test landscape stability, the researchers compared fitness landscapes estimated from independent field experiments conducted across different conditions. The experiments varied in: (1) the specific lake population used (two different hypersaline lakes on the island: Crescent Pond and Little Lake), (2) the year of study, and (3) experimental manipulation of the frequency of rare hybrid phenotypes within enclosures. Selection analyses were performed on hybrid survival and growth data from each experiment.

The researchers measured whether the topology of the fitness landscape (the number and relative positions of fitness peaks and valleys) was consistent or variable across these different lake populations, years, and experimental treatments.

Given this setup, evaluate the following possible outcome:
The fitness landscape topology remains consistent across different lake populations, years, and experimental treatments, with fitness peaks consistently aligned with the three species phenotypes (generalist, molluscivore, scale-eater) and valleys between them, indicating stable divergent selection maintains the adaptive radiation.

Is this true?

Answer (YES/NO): NO